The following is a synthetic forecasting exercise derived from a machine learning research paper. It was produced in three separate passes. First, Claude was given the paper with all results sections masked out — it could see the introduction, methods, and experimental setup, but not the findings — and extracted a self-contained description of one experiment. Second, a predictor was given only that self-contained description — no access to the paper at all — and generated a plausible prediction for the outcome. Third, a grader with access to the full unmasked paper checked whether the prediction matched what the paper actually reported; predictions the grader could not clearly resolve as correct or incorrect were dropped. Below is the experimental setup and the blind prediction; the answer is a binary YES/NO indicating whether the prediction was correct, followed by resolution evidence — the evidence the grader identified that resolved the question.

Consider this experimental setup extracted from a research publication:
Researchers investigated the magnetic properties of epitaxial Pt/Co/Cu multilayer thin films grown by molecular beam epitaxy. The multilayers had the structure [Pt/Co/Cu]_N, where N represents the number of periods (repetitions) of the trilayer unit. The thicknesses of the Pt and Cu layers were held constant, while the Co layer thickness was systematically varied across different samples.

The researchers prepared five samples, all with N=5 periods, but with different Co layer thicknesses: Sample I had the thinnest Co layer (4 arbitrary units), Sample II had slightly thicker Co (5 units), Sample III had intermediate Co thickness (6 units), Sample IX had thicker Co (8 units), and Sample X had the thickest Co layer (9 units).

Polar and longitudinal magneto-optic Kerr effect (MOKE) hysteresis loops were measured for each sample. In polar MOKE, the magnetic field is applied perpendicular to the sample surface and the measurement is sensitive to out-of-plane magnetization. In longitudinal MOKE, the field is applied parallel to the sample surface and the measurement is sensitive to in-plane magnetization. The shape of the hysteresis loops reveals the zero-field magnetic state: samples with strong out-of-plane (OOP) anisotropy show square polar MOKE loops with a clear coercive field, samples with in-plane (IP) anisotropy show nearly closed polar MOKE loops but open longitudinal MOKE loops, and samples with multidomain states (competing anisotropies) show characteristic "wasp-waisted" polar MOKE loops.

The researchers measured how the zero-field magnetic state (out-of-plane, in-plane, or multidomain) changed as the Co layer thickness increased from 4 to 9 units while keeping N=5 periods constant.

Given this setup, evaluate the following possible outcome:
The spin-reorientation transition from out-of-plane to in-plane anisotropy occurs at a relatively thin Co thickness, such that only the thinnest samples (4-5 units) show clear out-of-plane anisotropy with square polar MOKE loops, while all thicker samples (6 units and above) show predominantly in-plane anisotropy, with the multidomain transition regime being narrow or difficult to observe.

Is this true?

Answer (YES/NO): NO